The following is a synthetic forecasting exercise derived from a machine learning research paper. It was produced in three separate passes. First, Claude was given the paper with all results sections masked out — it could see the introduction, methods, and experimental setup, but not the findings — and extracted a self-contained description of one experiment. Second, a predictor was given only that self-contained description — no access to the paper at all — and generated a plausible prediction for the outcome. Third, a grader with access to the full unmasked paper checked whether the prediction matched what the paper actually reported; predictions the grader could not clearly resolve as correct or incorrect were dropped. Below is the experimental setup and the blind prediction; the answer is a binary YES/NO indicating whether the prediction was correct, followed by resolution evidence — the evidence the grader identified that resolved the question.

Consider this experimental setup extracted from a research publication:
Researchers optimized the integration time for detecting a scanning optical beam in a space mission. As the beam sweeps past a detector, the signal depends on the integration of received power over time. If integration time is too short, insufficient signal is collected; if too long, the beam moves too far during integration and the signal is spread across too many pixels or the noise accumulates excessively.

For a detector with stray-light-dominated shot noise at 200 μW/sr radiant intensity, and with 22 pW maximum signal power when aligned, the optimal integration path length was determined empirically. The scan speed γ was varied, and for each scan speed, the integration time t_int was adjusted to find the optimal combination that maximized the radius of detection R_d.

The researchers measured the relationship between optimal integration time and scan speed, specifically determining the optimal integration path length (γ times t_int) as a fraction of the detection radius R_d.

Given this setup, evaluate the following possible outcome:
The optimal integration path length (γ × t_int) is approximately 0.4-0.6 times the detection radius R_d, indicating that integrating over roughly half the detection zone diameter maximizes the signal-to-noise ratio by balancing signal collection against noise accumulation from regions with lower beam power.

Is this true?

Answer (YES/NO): NO